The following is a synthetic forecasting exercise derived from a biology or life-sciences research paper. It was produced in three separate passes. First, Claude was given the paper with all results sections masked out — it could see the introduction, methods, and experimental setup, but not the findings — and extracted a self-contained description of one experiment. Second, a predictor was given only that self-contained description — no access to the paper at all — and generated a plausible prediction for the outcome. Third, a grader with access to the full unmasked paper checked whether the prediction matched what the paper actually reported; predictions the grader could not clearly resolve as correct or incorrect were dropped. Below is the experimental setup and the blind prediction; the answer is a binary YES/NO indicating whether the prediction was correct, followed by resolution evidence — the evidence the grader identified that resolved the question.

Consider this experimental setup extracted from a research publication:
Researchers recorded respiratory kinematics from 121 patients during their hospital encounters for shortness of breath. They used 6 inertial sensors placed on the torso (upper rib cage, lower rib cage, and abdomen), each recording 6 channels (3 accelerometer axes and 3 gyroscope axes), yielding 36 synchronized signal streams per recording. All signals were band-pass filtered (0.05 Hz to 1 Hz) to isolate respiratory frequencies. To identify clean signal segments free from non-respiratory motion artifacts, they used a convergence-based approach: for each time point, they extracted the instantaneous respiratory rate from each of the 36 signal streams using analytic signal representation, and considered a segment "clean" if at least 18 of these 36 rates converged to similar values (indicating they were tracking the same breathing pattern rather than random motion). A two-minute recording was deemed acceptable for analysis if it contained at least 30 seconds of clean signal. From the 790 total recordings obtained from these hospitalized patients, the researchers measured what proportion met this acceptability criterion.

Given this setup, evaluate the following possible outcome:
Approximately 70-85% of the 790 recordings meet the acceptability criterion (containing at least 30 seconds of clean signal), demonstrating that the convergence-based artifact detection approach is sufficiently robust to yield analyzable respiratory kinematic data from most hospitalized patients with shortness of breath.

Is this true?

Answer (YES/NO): YES